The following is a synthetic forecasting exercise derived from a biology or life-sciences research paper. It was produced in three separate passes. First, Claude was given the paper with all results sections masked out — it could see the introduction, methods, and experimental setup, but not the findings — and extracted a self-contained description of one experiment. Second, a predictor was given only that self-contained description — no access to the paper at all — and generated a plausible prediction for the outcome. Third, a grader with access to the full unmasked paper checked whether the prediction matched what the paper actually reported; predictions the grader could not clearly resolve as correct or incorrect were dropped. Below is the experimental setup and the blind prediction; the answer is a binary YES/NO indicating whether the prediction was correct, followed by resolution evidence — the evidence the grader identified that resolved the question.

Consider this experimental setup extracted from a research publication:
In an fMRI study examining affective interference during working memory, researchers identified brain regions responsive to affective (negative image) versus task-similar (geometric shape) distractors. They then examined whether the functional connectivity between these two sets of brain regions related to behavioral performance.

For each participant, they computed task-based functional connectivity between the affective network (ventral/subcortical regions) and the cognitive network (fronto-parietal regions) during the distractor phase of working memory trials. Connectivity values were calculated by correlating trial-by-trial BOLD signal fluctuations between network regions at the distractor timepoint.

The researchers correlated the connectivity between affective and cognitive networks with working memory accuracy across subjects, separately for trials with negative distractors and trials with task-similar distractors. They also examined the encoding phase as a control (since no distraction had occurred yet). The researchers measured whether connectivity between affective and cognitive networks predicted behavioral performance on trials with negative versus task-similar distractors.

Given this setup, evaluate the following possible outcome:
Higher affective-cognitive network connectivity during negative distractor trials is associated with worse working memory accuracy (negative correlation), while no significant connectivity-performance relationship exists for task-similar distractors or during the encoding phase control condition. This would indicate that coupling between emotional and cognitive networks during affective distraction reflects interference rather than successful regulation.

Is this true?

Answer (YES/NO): NO